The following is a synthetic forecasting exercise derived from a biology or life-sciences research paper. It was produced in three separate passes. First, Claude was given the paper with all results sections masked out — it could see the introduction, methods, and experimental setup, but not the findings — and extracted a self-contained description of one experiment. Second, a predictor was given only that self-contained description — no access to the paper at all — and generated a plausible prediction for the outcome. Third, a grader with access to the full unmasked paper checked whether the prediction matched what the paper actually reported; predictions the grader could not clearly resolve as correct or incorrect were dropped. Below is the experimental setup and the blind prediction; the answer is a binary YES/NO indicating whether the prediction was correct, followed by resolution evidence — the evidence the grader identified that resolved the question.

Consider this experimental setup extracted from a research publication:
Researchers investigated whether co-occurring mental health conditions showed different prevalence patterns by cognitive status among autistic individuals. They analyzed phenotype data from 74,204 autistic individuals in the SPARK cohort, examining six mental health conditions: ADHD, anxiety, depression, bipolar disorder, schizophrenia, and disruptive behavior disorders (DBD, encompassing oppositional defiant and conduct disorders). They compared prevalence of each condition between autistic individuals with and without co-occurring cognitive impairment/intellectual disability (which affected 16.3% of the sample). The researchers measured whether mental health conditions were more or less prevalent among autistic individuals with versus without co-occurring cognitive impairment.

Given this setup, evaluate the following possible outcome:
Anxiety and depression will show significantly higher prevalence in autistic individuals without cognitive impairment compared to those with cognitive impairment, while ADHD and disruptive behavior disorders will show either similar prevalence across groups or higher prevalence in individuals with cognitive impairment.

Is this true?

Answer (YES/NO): NO